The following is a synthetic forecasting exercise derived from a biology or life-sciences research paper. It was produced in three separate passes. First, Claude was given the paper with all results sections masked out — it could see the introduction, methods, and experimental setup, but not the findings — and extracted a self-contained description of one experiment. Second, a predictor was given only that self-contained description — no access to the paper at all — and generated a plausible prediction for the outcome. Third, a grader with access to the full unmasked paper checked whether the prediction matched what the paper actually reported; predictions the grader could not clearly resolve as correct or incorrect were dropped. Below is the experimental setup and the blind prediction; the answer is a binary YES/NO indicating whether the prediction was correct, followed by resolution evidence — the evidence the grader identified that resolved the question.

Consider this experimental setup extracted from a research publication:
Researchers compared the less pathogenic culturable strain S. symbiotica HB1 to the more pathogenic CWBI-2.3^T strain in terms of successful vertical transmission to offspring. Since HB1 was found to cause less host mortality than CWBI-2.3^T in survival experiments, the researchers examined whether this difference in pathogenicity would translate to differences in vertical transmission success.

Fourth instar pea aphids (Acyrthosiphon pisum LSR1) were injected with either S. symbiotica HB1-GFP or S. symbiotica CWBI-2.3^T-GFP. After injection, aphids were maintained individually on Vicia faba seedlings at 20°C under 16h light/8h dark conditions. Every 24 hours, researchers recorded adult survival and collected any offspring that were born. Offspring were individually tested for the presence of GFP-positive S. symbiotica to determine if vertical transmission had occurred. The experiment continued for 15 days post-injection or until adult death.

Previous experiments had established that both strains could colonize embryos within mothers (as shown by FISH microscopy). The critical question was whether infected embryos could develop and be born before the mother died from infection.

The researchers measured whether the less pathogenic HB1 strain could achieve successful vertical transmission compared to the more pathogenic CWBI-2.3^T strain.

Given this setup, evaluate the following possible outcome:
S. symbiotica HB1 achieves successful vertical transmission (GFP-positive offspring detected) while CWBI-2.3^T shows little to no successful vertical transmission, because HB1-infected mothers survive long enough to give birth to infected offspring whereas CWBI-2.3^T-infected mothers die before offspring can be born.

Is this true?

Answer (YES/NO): NO